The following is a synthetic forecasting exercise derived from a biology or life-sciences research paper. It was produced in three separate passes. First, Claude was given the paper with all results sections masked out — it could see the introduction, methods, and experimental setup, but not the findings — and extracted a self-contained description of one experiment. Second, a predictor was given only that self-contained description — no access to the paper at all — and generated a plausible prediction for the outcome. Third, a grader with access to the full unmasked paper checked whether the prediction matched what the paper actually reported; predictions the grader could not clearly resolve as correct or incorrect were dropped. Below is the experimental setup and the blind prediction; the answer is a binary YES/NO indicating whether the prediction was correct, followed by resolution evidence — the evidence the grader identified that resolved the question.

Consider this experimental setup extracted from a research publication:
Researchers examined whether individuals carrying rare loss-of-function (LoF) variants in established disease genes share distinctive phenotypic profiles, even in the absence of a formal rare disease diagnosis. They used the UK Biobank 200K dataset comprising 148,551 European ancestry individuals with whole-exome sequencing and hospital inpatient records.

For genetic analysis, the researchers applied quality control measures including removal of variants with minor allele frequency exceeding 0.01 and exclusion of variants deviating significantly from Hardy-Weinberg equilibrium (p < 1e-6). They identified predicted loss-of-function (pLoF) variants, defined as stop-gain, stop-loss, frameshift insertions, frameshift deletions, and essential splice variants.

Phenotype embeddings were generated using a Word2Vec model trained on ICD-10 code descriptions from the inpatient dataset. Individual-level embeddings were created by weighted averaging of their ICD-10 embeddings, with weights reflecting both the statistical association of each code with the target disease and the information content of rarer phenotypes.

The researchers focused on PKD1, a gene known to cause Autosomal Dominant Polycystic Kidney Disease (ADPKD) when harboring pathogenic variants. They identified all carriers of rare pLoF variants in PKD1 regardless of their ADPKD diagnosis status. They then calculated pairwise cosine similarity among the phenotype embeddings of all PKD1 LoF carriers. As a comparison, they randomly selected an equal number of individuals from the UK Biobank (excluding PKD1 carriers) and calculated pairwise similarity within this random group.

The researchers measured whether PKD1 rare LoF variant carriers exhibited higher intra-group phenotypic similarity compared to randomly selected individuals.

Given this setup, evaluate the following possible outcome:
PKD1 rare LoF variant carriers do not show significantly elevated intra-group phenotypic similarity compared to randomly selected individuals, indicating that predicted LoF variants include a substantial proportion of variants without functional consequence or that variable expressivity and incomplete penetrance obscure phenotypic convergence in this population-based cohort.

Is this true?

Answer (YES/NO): NO